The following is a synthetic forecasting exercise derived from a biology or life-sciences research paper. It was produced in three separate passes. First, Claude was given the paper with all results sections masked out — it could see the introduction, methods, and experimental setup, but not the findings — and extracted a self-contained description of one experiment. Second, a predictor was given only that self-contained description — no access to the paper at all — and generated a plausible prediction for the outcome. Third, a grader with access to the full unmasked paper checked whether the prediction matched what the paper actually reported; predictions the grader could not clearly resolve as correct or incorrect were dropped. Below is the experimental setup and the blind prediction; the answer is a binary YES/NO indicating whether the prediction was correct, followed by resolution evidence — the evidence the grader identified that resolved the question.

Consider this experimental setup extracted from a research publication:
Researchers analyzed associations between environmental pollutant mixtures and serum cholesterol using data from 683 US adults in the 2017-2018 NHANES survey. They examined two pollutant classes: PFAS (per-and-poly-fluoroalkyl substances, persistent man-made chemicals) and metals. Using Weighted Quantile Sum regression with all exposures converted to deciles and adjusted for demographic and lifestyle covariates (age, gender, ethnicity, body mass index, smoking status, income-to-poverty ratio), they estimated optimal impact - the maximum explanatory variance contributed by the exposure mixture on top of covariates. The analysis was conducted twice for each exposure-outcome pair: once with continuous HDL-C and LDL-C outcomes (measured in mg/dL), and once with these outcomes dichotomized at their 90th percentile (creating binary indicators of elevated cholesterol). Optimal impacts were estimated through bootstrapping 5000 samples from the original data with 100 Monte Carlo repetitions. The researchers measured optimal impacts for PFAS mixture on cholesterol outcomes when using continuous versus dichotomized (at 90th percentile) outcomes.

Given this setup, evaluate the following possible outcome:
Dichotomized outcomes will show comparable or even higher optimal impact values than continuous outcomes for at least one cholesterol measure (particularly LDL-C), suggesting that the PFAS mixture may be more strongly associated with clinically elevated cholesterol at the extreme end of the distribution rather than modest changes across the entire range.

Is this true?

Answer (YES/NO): NO